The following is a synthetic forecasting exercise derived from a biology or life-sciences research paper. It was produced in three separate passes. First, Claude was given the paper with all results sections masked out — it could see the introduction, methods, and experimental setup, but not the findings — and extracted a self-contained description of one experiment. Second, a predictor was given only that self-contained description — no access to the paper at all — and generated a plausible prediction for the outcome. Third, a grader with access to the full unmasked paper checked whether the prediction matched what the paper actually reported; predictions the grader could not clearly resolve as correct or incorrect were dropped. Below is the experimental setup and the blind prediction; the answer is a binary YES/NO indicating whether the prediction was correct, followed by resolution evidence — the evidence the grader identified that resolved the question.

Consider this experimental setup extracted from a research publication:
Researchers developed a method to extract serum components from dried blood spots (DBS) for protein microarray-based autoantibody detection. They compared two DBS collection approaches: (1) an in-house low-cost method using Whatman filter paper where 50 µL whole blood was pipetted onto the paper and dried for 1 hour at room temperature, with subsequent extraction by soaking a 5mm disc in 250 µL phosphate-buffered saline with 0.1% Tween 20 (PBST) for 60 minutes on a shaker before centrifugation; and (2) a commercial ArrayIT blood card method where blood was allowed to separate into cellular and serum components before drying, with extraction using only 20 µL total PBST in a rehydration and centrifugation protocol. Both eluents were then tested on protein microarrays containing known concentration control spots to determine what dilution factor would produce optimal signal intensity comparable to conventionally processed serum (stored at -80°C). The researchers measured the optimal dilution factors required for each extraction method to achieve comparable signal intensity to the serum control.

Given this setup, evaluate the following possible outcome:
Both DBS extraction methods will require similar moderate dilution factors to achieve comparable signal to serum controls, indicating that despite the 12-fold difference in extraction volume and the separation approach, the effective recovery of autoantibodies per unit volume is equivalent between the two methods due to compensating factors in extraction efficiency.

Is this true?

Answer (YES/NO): NO